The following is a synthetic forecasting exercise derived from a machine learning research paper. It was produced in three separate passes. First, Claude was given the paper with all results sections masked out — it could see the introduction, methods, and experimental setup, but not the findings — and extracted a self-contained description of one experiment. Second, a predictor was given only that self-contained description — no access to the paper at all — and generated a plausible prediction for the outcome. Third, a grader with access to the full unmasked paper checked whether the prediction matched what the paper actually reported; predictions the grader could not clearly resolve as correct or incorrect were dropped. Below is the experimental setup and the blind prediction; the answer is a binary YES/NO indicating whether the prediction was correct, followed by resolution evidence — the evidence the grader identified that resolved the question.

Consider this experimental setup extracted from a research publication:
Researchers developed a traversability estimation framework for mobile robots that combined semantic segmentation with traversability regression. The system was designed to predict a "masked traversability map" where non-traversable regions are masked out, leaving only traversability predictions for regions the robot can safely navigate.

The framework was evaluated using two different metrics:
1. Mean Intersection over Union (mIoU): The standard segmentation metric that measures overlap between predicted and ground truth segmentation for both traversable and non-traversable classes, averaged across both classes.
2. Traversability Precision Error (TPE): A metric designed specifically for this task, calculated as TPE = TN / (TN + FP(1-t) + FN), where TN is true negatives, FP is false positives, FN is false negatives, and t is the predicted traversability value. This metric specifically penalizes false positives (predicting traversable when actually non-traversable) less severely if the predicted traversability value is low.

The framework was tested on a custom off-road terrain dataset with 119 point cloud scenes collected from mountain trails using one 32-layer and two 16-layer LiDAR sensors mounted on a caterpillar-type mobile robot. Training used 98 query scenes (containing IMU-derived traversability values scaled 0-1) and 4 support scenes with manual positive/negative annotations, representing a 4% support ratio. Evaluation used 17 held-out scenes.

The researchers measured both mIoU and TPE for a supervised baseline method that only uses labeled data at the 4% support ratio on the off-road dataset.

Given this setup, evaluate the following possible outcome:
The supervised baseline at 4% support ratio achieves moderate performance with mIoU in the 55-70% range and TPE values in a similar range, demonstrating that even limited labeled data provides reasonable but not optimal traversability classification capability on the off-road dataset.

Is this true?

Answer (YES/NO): NO